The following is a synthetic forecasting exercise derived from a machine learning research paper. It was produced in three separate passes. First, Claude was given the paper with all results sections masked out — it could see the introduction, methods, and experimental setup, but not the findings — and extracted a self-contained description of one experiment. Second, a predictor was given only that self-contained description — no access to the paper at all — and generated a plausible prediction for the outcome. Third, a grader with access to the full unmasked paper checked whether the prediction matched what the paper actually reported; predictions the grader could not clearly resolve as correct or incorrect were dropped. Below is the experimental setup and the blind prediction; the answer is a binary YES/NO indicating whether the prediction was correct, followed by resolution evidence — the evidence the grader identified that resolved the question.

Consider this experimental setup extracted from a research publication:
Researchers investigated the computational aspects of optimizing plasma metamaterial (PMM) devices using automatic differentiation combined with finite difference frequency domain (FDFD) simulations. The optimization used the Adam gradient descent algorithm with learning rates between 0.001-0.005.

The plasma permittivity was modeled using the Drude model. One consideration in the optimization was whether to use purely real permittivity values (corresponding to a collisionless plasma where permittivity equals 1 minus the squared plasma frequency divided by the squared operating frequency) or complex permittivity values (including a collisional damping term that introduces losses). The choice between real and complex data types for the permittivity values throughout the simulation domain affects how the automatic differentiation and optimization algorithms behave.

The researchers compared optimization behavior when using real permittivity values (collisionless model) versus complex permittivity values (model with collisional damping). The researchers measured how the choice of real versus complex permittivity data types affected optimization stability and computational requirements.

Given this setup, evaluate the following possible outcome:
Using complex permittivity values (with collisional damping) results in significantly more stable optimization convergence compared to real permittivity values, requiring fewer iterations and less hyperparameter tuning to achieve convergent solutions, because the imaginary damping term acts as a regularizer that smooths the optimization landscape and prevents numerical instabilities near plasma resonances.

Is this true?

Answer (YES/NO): NO